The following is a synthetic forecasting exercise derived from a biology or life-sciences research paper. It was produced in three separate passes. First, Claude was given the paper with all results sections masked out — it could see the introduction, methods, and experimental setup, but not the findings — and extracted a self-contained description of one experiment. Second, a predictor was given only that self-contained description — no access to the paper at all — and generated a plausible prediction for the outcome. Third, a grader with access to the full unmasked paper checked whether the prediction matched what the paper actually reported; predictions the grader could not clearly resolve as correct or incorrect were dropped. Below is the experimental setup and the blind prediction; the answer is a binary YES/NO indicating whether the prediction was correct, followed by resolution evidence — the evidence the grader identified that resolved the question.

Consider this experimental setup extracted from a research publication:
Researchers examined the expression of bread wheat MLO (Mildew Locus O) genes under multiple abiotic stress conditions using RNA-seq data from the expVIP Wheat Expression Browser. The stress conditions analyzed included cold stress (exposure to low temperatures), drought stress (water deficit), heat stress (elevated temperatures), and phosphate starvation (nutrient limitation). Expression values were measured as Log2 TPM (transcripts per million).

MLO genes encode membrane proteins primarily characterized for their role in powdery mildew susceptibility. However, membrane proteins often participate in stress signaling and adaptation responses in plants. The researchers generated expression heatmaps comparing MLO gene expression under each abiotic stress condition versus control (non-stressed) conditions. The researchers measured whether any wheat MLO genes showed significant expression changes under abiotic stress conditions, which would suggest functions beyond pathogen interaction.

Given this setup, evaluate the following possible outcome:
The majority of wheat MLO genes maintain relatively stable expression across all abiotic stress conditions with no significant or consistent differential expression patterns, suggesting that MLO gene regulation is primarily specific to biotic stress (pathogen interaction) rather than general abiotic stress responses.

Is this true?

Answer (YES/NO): NO